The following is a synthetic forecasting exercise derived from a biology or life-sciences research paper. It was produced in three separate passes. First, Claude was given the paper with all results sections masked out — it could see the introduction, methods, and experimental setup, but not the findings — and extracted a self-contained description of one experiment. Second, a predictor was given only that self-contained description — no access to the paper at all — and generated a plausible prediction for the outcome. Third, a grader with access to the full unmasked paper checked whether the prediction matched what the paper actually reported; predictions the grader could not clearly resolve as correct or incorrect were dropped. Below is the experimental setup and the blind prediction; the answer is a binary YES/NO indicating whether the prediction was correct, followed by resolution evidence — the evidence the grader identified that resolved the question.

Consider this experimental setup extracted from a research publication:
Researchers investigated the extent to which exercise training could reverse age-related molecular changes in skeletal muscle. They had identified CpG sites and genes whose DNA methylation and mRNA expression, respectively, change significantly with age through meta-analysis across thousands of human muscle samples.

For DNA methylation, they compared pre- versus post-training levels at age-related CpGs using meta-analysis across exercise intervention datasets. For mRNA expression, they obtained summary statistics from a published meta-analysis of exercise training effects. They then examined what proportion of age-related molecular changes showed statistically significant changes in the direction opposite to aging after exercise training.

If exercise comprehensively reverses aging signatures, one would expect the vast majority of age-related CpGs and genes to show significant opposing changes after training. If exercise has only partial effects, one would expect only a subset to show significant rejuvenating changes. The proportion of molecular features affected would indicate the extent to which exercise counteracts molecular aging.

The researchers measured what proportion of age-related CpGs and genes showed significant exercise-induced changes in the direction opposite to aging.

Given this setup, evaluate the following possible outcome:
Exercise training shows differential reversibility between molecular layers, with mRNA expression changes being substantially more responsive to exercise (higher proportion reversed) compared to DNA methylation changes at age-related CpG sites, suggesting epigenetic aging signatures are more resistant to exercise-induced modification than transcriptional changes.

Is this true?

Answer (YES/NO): YES